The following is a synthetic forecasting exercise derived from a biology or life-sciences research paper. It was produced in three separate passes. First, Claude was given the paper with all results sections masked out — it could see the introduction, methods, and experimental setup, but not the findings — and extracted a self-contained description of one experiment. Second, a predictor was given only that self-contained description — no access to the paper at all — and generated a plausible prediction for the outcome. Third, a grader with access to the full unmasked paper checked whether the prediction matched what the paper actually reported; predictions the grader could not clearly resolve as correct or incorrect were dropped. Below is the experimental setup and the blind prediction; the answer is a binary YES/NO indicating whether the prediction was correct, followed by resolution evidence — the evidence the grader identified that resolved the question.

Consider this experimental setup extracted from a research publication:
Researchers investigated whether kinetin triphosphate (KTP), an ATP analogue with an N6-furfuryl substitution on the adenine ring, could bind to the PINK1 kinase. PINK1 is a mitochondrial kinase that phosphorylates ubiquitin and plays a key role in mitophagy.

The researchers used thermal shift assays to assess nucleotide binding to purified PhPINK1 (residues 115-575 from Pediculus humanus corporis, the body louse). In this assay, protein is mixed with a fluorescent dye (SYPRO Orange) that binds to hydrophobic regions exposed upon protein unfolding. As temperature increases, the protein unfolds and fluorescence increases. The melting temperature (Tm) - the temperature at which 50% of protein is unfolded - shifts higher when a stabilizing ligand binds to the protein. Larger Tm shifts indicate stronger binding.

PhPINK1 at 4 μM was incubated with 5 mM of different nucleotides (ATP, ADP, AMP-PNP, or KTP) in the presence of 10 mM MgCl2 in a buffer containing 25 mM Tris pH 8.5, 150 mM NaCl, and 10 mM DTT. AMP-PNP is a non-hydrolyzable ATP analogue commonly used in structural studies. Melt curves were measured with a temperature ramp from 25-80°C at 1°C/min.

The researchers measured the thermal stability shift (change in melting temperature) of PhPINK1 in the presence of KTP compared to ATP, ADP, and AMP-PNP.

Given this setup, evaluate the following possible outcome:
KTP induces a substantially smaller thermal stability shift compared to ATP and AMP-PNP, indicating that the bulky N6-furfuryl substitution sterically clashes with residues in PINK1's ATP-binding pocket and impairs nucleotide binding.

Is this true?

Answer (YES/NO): YES